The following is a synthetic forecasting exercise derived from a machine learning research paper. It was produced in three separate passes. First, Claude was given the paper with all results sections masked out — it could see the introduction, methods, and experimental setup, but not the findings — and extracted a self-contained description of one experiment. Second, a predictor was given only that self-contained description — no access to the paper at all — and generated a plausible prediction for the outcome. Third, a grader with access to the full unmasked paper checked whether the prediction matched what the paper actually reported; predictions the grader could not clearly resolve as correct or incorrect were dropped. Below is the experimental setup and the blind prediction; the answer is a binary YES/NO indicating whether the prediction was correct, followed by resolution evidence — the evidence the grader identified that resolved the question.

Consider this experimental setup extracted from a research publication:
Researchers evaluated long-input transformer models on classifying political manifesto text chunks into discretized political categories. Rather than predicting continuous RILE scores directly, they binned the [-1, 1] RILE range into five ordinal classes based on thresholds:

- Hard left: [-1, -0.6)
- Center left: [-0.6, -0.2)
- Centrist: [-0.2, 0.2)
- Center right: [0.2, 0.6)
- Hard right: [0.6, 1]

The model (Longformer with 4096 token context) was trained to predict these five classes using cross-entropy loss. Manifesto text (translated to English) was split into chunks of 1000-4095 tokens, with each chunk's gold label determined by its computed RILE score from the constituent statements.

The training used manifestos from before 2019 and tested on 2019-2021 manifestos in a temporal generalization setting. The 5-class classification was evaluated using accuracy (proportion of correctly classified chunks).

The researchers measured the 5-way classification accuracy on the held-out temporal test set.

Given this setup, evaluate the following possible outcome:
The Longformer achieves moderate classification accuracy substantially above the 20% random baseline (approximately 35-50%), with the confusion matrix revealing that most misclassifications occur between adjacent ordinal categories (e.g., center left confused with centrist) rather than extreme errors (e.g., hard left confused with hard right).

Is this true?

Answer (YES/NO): NO